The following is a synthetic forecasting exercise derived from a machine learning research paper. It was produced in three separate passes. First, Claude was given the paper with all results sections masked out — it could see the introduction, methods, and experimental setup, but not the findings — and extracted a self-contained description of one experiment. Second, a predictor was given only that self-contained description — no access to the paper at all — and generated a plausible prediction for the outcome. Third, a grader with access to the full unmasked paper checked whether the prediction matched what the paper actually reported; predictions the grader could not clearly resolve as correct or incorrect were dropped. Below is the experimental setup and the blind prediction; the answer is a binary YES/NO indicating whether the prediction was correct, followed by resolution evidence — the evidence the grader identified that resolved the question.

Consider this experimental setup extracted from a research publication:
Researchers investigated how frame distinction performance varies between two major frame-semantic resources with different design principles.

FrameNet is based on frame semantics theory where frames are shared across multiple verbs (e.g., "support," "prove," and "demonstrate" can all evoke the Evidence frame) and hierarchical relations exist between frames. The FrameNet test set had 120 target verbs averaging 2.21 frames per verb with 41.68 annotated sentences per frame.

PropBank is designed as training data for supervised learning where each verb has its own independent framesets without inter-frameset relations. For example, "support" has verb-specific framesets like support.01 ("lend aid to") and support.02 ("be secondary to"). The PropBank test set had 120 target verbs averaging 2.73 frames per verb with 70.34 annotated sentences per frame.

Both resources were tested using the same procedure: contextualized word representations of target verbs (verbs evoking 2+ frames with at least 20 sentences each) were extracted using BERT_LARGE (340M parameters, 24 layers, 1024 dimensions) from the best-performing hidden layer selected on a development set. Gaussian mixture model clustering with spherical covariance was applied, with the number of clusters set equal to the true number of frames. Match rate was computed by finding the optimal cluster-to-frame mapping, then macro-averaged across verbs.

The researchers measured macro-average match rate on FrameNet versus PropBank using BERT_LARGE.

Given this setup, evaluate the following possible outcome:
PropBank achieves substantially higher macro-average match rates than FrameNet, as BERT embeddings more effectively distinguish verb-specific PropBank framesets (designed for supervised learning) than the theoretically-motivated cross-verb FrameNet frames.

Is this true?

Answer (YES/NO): NO